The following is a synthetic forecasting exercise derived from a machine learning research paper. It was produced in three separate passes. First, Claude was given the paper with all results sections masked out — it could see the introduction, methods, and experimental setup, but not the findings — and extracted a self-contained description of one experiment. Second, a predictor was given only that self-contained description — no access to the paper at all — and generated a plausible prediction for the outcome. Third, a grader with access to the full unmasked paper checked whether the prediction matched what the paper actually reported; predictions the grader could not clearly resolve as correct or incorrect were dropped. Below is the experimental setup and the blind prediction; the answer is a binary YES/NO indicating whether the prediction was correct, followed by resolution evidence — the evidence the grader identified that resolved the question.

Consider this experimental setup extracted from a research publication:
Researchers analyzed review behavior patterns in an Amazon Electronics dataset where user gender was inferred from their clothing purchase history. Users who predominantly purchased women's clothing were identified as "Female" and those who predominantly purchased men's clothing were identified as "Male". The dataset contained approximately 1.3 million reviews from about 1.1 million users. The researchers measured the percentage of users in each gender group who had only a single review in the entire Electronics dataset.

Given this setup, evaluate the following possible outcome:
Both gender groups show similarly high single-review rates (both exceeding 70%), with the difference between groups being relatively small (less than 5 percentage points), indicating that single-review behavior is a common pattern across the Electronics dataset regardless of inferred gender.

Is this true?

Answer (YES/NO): NO